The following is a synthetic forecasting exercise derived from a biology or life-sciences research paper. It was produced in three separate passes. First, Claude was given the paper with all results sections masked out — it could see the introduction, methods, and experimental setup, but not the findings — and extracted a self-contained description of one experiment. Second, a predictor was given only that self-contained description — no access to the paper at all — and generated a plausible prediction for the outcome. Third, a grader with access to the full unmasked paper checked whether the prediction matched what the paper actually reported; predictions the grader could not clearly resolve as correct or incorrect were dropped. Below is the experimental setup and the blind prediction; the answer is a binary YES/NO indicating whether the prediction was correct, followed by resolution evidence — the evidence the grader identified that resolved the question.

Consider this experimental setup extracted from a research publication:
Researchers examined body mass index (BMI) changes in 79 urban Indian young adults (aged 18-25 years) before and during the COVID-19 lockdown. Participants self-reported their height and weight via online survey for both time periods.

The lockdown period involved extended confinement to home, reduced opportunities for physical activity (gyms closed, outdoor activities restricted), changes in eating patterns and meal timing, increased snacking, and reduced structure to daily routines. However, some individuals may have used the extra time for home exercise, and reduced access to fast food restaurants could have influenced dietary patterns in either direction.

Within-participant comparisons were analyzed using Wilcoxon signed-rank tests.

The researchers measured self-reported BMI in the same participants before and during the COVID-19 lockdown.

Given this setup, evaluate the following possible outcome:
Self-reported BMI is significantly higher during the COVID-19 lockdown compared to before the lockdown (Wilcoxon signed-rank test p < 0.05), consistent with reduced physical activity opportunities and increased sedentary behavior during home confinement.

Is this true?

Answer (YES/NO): NO